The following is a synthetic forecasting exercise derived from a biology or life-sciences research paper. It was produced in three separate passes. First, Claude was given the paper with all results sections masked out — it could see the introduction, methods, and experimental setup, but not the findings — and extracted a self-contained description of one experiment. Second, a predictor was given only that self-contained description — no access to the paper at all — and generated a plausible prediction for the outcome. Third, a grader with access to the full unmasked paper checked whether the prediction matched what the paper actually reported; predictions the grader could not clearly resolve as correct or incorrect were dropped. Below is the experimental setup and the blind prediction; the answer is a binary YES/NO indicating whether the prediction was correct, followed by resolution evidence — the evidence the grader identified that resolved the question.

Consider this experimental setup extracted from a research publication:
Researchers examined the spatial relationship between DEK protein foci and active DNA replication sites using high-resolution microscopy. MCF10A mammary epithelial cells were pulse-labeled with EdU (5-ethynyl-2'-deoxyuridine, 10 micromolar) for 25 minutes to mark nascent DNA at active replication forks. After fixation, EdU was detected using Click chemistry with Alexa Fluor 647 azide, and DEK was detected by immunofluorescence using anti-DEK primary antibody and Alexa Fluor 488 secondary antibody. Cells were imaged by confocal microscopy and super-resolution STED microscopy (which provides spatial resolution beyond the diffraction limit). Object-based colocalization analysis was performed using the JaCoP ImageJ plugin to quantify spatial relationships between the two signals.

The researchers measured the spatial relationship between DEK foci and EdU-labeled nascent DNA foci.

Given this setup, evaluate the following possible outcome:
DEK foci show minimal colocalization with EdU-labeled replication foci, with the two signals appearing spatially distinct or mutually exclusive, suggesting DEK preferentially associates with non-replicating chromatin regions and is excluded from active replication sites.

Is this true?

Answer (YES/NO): NO